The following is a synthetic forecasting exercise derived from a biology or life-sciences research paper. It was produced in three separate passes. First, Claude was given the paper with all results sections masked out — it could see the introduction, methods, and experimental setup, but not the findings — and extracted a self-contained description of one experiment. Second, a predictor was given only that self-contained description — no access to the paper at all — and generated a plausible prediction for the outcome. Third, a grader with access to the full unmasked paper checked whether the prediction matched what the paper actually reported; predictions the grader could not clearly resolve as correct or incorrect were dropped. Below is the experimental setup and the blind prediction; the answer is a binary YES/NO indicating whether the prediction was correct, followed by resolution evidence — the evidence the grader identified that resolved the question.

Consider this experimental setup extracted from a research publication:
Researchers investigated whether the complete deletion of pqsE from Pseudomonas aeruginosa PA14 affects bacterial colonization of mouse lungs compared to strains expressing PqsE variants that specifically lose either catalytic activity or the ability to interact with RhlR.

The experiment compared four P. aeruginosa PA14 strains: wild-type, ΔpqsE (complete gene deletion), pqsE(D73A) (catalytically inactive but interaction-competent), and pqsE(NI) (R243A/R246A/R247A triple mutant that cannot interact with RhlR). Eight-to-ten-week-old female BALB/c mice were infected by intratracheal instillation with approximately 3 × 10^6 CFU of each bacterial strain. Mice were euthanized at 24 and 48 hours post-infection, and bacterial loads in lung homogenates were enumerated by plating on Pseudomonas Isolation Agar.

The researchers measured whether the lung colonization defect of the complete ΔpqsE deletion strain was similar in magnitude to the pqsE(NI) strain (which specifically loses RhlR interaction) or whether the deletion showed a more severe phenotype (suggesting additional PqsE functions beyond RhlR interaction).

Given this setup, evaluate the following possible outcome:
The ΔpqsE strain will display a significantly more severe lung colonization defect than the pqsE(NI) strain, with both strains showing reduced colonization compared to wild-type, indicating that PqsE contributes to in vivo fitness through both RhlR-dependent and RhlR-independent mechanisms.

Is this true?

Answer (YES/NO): NO